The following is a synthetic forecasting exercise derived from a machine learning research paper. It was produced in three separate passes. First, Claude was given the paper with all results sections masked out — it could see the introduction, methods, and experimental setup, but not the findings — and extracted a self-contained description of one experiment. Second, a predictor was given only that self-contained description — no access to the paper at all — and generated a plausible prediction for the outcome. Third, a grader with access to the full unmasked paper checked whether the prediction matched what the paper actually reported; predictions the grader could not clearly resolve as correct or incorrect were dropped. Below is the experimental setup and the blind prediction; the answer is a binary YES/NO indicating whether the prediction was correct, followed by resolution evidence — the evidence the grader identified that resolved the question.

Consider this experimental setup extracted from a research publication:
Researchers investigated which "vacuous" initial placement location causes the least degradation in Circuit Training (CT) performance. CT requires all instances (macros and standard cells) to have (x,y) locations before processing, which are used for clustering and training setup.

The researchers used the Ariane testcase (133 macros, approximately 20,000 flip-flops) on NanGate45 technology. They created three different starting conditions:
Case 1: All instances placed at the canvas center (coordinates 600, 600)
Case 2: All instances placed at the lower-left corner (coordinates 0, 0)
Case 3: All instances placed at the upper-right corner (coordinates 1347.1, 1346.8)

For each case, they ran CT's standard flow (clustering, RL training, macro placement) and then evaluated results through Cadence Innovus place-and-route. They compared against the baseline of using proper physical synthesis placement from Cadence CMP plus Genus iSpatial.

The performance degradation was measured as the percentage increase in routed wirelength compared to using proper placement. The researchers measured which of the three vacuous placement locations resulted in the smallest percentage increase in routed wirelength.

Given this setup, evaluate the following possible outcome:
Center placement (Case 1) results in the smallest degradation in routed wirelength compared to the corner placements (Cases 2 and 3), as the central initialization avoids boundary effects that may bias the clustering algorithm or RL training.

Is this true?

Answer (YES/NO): NO